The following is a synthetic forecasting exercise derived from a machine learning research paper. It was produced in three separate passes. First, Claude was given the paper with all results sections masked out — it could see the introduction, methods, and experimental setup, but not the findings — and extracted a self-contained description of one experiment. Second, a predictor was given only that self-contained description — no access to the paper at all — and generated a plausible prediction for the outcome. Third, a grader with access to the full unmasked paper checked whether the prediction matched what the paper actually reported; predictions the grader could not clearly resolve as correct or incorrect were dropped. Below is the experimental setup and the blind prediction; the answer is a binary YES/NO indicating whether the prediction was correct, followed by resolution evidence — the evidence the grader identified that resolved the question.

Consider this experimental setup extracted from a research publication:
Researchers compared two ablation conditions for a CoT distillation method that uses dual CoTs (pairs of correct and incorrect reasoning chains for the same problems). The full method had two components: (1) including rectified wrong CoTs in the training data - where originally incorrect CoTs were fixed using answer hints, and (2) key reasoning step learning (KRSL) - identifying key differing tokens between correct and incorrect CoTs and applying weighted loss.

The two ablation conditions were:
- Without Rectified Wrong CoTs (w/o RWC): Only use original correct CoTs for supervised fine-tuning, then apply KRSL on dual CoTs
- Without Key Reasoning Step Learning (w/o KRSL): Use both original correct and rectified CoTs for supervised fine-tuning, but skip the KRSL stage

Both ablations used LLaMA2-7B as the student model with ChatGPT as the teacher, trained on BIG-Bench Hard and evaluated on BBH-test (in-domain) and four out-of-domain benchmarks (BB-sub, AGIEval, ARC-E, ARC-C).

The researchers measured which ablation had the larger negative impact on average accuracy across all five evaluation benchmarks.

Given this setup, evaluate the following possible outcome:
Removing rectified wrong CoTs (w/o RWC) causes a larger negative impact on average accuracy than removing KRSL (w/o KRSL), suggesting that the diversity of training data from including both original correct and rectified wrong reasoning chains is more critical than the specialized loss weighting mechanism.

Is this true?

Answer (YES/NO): YES